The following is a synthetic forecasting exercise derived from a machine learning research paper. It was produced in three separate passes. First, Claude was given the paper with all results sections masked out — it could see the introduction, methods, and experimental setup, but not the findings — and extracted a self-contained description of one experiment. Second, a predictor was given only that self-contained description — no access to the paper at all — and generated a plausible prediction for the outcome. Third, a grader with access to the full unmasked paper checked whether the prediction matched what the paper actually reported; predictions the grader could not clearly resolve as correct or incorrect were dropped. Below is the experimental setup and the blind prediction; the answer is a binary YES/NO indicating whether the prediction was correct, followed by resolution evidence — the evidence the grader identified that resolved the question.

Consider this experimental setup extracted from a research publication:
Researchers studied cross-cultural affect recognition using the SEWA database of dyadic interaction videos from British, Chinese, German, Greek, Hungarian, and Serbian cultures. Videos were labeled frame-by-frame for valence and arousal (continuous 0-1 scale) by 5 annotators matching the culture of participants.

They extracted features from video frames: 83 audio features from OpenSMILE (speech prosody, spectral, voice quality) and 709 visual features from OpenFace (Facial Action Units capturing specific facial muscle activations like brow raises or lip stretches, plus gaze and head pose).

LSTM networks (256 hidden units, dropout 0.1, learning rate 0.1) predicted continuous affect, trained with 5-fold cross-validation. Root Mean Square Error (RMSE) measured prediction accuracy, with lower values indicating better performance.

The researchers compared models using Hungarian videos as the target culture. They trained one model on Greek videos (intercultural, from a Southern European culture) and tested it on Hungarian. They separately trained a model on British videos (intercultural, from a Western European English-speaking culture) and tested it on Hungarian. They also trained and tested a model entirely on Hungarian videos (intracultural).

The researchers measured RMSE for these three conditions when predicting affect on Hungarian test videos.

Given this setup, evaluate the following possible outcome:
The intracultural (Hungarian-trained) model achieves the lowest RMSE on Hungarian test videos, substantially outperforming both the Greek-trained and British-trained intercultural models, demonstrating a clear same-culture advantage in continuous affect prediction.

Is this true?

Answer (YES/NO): NO